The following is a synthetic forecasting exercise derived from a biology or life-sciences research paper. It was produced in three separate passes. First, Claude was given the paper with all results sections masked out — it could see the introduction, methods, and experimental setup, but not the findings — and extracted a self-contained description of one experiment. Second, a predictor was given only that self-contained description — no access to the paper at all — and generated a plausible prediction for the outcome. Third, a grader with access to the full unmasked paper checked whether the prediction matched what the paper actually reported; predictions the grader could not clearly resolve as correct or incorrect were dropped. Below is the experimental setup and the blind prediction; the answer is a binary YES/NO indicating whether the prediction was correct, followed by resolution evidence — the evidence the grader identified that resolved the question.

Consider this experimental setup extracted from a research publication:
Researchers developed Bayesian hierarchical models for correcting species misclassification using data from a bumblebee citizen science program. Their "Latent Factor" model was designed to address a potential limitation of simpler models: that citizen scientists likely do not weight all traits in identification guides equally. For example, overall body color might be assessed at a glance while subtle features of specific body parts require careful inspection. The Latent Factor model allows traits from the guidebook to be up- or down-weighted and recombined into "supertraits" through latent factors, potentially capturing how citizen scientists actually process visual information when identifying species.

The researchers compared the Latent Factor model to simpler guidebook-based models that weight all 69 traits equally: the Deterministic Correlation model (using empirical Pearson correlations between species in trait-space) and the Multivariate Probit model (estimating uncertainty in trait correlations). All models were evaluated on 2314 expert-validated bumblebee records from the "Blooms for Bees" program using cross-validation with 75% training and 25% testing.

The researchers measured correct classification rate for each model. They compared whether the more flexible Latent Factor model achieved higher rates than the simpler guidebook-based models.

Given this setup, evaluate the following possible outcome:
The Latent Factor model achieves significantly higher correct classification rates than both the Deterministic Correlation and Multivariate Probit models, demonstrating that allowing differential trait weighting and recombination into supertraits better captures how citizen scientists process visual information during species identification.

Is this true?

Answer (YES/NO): NO